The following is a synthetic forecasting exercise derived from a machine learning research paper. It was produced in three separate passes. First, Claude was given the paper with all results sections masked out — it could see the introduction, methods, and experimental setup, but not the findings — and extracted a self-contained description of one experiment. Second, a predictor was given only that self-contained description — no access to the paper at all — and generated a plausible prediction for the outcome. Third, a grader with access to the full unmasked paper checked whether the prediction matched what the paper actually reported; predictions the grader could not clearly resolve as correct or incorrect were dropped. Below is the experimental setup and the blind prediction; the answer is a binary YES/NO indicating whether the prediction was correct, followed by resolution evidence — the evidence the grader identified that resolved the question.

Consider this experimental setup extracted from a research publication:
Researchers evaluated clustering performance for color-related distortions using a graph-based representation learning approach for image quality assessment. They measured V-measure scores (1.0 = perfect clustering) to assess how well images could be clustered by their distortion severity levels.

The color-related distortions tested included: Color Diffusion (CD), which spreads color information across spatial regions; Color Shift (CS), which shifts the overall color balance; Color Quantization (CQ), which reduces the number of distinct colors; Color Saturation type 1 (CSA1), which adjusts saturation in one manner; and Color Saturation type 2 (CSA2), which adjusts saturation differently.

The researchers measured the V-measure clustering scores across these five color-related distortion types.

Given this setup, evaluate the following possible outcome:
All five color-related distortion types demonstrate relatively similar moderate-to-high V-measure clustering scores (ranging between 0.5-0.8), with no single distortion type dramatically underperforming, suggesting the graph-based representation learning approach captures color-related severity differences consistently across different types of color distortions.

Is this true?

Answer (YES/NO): NO